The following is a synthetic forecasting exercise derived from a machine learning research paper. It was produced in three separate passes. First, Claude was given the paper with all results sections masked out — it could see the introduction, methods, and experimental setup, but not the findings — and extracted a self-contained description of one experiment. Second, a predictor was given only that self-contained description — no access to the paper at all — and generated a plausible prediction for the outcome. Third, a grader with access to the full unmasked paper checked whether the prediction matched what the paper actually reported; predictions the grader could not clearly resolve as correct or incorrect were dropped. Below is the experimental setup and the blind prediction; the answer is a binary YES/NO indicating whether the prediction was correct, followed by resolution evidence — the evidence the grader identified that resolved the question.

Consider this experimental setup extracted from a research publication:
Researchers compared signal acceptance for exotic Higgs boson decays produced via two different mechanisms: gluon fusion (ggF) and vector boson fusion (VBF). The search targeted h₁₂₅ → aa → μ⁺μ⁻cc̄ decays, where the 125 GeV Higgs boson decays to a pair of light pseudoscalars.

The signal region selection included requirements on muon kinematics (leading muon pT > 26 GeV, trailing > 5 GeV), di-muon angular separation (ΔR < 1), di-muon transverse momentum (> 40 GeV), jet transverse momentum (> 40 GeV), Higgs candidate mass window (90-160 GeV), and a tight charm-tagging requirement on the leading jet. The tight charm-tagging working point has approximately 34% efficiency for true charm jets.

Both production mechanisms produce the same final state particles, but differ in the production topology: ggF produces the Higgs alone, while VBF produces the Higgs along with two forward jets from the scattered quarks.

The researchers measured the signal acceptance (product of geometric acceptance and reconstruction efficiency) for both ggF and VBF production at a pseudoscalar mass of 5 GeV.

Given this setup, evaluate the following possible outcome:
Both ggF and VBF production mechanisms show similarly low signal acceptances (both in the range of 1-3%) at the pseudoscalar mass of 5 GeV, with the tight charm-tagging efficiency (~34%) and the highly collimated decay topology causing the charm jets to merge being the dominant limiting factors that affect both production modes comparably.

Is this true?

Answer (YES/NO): NO